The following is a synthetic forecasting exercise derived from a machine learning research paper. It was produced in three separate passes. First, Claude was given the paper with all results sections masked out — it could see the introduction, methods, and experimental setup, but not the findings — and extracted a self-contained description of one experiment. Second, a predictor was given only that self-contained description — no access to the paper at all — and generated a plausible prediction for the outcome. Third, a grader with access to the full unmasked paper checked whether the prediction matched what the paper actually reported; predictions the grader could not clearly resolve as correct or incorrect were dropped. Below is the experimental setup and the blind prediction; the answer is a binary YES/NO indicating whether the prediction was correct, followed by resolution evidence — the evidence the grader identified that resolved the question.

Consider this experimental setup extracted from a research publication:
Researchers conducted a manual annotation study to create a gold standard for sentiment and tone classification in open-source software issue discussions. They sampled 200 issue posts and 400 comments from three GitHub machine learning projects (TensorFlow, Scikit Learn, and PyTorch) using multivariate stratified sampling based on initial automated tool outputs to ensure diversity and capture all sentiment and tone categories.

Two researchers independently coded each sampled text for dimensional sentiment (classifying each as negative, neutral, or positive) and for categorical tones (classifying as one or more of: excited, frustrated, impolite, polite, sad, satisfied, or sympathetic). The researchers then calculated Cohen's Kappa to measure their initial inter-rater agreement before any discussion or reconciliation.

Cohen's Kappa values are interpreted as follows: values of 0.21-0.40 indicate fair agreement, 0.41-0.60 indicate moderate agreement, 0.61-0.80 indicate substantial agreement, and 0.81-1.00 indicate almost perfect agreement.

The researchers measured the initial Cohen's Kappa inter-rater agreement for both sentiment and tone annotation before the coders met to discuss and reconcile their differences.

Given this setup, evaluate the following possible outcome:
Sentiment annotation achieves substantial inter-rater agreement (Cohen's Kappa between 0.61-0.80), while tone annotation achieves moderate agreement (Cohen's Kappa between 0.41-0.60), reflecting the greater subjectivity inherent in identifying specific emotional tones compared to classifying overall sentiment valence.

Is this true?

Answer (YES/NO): NO